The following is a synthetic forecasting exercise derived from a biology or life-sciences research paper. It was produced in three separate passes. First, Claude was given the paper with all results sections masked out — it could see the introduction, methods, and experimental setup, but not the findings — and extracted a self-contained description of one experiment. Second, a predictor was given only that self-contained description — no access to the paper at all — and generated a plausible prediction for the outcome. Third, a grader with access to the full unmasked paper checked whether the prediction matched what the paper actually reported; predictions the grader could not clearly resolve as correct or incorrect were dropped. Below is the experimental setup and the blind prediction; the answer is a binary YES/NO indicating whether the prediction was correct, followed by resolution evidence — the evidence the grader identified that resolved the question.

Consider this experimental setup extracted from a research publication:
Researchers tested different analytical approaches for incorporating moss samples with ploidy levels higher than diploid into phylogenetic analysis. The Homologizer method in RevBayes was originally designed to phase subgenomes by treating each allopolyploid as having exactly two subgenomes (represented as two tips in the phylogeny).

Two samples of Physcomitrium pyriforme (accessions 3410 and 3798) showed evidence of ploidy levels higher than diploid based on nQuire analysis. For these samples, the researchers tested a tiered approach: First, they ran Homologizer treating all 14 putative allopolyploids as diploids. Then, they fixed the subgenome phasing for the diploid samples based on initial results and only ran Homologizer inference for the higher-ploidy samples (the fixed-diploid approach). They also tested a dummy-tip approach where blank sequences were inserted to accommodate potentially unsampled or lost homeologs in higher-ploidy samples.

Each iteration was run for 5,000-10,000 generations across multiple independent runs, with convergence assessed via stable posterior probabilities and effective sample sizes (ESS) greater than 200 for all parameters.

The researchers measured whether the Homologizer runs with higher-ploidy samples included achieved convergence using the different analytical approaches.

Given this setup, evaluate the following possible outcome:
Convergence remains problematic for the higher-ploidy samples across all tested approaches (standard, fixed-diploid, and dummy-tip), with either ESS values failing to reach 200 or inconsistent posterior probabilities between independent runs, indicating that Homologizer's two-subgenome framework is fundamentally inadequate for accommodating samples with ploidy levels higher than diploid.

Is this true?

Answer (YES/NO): NO